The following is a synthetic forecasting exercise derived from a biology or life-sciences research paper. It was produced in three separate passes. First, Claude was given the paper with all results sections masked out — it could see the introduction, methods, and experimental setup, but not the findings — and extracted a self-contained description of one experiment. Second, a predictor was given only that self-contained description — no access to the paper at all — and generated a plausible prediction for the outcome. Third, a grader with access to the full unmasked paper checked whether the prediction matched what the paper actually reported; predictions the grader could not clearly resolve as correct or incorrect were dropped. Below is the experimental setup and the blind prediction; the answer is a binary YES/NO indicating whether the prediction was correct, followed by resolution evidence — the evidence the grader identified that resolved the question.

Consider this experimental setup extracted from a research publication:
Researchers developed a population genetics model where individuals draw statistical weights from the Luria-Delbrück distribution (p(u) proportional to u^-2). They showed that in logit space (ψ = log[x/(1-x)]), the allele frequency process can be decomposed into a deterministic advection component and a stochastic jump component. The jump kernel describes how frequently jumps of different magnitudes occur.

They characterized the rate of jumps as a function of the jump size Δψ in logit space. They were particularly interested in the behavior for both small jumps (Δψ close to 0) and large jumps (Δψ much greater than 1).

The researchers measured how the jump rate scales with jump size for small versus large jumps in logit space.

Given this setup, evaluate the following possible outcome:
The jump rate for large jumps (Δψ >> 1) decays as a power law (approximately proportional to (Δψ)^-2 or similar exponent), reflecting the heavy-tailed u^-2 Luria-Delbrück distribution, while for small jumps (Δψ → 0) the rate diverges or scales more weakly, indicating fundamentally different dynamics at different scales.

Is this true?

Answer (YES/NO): NO